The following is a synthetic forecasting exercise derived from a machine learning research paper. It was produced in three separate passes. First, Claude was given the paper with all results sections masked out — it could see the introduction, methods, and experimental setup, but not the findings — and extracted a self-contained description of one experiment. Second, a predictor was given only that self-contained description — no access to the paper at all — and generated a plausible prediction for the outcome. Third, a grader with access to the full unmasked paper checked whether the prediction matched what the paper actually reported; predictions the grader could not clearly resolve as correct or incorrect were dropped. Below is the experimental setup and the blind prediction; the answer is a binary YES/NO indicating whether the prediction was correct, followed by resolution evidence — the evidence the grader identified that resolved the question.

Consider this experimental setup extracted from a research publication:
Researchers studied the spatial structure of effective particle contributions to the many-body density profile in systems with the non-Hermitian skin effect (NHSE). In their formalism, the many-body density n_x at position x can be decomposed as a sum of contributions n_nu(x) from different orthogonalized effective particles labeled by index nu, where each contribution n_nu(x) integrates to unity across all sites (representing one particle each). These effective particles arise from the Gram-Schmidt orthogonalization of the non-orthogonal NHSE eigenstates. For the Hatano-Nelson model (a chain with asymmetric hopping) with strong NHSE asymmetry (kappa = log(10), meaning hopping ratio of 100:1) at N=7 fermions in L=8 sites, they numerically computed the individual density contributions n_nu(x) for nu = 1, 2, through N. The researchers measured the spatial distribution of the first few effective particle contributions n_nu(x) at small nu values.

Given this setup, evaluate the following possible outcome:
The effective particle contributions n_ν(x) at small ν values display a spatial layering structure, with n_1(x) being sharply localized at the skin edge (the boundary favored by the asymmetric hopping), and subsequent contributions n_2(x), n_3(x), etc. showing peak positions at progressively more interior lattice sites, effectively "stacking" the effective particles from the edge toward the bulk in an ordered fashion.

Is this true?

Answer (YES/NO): YES